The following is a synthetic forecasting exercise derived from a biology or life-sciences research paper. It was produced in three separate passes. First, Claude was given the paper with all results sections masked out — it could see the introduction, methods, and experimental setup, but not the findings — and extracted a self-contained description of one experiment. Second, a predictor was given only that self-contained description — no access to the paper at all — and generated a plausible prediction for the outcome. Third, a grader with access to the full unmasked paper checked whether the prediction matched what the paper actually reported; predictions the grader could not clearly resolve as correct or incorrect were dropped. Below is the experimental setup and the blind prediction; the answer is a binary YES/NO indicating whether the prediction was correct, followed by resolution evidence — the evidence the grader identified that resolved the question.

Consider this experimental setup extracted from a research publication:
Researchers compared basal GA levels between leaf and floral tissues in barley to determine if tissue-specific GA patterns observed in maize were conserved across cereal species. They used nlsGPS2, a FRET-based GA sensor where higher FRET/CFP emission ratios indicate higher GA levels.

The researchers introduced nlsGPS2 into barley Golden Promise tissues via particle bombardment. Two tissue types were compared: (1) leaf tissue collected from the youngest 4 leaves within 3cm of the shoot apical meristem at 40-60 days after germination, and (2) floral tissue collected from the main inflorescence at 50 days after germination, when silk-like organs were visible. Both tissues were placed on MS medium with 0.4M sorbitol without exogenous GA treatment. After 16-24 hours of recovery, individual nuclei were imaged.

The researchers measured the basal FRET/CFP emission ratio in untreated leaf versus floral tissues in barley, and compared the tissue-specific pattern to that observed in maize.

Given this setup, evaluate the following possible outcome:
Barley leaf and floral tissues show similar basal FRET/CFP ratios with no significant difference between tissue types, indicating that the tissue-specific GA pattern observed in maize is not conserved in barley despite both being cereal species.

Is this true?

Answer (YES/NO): NO